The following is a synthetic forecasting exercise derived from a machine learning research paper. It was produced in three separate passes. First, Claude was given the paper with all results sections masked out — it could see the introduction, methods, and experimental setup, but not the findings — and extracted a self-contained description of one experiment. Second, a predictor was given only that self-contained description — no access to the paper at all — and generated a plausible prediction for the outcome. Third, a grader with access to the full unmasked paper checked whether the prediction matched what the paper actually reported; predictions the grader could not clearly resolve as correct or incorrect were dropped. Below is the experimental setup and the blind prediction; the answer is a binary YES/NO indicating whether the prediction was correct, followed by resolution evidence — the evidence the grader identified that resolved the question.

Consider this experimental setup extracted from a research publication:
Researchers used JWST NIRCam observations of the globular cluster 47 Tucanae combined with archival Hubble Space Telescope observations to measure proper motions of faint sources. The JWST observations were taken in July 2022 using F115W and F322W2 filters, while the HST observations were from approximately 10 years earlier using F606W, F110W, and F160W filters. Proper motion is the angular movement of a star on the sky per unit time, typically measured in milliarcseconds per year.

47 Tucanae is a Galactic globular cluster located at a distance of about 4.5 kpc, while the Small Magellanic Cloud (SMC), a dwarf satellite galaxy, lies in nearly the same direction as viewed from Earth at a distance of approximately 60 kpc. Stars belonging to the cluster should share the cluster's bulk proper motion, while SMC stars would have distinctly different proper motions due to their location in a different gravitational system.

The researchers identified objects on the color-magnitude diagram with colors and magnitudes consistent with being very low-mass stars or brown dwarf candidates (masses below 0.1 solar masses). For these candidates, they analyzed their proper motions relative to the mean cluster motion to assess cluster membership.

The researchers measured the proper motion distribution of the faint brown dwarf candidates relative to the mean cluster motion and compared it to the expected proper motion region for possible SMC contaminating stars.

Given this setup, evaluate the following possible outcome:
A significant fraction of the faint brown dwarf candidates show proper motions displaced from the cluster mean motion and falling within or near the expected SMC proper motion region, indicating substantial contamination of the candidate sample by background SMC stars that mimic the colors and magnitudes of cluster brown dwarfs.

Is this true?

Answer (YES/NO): NO